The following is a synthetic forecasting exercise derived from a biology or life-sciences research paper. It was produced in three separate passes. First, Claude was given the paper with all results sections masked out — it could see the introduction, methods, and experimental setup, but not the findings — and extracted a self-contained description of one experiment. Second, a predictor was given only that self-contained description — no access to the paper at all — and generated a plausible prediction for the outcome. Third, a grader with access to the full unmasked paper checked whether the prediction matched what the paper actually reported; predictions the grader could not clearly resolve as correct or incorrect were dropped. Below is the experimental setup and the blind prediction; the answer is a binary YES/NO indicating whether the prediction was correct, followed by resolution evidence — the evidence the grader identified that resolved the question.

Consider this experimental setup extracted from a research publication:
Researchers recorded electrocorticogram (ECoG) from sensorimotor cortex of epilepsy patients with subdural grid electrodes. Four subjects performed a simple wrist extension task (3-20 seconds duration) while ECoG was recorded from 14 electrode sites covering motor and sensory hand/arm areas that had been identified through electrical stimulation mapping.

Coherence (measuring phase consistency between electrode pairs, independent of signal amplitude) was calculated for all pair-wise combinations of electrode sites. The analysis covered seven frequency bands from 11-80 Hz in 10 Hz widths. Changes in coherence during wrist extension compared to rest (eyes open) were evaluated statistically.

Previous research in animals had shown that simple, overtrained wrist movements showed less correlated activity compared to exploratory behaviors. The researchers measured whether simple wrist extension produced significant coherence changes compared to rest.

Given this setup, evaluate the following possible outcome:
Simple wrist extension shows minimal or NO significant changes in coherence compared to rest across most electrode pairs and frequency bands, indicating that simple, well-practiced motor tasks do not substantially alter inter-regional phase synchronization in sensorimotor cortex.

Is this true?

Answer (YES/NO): YES